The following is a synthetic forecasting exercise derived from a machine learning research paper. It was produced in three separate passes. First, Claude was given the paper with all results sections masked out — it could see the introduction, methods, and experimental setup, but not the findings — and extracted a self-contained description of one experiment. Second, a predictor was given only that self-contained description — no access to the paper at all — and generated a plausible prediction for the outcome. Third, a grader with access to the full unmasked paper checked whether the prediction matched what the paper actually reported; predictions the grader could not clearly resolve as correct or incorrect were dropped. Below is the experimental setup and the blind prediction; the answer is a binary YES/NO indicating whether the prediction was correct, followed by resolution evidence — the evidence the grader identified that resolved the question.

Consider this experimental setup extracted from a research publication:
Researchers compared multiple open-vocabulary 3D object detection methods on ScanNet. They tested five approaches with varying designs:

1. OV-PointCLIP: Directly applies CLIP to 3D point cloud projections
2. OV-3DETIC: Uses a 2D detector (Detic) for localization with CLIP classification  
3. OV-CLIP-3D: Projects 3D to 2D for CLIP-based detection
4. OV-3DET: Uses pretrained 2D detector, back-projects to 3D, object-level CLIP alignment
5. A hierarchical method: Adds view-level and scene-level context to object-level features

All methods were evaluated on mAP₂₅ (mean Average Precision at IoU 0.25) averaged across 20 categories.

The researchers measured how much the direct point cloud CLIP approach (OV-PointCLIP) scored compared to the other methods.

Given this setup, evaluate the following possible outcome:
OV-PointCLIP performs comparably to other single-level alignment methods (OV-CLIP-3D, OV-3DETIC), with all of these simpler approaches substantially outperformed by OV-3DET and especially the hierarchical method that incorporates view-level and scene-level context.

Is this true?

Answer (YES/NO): NO